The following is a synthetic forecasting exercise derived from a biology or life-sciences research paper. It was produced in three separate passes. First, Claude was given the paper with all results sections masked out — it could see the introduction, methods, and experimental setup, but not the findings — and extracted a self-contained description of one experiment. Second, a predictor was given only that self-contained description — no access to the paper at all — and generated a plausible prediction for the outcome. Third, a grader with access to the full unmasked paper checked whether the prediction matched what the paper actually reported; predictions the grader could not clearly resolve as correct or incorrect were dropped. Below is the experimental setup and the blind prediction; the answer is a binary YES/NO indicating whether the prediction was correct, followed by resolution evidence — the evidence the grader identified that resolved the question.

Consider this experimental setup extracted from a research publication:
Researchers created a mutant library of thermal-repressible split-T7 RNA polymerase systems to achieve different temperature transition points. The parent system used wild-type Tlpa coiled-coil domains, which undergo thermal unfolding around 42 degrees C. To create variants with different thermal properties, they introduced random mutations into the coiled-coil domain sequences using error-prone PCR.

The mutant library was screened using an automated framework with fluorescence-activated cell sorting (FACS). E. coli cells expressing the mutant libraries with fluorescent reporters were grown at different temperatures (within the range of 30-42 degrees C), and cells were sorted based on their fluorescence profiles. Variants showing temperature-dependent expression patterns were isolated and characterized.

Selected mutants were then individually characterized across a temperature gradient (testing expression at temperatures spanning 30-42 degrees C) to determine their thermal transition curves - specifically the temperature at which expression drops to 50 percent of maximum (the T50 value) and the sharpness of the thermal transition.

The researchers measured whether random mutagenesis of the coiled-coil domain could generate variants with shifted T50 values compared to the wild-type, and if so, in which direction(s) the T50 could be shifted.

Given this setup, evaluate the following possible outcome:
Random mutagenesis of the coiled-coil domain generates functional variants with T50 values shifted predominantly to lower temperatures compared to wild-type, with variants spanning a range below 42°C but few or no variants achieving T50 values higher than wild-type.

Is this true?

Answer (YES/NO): YES